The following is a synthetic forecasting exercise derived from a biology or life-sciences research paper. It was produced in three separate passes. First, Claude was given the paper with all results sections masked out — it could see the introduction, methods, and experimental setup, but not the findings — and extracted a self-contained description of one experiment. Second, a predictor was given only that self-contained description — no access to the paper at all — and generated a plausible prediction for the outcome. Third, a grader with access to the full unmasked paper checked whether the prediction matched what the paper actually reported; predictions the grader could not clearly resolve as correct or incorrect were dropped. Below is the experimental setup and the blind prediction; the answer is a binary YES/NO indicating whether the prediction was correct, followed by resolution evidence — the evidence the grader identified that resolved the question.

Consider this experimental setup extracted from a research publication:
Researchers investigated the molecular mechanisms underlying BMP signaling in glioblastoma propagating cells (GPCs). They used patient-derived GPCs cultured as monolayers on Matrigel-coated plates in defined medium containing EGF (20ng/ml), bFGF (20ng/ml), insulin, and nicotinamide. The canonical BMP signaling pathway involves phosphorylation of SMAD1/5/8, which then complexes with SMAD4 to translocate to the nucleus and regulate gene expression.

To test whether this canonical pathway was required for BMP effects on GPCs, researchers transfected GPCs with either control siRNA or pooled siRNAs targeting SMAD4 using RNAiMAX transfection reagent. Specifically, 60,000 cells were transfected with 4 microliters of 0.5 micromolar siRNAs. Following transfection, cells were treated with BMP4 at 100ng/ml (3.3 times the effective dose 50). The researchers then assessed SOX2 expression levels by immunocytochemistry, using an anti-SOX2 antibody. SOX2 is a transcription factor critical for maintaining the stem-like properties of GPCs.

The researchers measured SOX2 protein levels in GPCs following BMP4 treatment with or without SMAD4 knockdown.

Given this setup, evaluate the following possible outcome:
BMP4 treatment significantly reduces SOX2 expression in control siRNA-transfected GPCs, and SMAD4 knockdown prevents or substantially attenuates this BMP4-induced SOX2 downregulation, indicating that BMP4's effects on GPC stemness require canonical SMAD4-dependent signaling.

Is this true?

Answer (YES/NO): YES